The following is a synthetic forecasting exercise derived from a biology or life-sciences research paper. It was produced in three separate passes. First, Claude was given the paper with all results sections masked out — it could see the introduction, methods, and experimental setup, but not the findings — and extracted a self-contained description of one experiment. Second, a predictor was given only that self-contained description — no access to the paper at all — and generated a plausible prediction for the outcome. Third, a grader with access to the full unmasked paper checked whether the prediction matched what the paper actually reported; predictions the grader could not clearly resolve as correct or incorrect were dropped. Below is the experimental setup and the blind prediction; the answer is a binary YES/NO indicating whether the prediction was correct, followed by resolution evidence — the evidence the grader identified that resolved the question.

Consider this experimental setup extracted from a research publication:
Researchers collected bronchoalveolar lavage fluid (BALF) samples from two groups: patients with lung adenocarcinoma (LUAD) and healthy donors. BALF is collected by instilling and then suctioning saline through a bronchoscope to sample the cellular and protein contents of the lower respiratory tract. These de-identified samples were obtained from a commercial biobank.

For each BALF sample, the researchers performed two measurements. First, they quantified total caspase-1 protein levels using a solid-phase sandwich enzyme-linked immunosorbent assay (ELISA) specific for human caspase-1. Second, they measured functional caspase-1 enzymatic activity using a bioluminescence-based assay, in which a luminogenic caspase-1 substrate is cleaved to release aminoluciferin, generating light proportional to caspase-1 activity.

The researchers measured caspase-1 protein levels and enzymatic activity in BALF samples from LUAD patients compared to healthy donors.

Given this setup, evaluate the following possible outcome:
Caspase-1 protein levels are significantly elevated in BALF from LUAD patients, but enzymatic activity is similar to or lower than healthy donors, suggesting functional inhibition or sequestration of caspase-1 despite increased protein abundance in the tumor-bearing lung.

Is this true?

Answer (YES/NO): NO